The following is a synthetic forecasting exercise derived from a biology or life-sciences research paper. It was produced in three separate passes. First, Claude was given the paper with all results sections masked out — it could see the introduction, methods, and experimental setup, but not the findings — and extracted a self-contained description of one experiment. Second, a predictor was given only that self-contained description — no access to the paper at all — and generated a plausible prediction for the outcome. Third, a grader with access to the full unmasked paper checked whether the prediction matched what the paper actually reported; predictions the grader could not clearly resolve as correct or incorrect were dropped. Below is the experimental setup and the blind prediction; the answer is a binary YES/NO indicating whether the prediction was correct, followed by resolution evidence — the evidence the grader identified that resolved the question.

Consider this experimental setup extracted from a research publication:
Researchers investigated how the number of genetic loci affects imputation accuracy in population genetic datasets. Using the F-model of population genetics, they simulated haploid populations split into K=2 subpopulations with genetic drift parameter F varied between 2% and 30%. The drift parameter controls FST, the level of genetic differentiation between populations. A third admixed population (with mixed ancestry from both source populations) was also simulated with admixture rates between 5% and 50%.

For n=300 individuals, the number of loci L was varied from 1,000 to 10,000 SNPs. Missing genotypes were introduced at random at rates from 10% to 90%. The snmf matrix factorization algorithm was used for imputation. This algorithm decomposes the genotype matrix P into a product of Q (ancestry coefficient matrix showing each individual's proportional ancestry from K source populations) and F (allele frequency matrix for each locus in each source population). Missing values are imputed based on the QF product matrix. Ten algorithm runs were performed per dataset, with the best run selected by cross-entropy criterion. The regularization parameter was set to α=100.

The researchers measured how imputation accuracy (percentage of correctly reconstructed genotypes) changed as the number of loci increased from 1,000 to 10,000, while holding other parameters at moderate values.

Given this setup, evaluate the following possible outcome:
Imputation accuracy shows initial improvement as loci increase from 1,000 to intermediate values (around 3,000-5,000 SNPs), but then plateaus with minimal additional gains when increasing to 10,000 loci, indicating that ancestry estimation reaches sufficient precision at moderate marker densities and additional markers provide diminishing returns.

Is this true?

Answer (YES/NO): NO